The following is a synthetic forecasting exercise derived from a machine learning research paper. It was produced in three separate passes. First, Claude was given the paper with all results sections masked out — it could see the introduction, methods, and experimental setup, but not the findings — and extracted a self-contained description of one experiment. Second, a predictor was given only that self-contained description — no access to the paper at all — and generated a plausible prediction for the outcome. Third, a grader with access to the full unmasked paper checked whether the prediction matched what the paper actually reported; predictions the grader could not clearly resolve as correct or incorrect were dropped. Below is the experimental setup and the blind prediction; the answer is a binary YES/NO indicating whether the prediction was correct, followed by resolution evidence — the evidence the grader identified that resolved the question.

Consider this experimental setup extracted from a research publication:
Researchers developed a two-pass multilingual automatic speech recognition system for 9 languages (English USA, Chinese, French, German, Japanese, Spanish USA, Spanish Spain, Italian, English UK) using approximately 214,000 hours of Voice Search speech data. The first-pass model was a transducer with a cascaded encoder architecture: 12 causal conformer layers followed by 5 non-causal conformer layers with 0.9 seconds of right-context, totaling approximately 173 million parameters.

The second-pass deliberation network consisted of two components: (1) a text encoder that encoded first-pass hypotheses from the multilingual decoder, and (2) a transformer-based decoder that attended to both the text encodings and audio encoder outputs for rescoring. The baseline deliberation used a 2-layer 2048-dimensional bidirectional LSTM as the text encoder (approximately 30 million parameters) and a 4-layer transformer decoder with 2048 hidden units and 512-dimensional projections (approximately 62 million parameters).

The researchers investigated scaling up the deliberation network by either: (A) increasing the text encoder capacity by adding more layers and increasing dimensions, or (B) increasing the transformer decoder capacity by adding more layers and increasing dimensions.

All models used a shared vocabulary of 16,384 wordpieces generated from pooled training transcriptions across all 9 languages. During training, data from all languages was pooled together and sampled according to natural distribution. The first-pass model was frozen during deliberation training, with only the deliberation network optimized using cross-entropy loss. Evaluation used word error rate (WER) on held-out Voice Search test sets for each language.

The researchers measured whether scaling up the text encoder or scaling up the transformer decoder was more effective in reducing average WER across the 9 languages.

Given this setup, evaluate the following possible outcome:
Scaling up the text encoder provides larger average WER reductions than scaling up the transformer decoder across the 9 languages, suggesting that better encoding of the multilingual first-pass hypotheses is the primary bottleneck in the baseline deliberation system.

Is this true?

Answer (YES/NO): NO